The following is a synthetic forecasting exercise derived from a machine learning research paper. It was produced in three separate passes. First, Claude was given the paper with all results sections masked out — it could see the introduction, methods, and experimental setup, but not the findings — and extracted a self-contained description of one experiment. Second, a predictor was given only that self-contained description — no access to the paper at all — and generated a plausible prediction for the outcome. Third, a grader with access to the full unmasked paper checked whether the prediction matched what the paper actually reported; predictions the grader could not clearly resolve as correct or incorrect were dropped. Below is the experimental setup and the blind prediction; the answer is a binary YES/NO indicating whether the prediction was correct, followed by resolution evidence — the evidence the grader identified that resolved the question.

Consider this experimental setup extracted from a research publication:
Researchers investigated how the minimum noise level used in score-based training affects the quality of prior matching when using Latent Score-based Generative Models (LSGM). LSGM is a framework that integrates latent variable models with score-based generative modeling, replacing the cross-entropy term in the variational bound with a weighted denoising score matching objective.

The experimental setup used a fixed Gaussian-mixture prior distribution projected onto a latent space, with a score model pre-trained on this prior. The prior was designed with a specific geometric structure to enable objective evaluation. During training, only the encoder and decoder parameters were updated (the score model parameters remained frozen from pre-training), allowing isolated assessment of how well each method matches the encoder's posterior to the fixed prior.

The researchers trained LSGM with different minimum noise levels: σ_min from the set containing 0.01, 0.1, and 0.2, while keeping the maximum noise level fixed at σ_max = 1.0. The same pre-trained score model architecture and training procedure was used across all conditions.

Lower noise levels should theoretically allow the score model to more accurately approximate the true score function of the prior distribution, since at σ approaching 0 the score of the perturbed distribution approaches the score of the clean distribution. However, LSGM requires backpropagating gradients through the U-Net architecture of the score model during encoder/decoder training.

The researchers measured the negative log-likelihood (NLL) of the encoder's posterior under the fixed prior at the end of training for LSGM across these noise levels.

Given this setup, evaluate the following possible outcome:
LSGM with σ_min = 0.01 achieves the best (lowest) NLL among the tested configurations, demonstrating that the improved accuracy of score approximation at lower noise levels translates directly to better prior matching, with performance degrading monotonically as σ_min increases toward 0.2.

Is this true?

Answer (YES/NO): NO